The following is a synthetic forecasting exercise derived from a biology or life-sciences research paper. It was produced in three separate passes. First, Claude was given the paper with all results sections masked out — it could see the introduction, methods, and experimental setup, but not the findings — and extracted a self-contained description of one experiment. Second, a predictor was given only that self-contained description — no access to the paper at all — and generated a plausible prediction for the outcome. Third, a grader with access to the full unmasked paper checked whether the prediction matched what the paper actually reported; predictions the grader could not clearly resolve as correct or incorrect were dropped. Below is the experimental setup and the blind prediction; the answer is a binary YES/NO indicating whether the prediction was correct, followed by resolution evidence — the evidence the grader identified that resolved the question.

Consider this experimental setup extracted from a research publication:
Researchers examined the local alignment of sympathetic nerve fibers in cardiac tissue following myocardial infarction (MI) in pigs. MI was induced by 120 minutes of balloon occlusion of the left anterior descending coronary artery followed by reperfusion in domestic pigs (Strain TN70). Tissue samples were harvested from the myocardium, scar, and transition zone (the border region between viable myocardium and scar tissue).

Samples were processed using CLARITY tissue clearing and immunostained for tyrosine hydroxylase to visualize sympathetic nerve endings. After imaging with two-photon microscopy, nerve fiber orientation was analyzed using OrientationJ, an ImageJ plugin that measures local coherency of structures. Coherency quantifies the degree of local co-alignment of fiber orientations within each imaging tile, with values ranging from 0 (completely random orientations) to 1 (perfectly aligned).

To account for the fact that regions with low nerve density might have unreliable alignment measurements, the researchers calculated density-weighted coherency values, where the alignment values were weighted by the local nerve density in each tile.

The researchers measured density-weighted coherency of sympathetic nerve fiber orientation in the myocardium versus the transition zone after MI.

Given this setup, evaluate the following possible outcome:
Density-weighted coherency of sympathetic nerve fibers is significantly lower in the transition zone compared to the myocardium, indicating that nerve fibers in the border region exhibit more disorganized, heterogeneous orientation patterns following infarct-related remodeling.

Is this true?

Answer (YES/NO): NO